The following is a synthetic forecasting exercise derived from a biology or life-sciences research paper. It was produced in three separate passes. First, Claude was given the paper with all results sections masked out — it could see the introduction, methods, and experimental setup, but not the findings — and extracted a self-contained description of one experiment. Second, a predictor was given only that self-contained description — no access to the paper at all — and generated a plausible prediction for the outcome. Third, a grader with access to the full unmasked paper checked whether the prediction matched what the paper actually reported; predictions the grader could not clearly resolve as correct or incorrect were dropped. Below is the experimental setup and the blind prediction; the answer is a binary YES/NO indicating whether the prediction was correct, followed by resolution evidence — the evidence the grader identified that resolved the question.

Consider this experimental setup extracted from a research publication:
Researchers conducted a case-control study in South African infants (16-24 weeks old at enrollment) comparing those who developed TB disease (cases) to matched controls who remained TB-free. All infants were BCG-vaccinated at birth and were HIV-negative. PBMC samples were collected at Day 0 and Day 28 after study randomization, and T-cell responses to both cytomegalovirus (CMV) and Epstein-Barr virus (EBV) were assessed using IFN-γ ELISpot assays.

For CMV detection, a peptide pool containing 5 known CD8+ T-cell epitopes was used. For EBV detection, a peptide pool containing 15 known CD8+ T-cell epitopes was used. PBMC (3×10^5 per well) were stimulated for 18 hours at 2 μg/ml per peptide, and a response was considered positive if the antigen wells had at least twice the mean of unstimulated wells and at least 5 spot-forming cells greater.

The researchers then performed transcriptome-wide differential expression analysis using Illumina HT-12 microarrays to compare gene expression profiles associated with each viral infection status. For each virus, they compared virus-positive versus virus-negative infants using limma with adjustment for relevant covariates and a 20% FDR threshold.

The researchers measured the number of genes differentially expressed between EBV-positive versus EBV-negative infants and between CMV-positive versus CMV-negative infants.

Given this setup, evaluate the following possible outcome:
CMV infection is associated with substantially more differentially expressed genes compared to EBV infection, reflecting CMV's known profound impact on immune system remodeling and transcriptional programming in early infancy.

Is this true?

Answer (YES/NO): NO